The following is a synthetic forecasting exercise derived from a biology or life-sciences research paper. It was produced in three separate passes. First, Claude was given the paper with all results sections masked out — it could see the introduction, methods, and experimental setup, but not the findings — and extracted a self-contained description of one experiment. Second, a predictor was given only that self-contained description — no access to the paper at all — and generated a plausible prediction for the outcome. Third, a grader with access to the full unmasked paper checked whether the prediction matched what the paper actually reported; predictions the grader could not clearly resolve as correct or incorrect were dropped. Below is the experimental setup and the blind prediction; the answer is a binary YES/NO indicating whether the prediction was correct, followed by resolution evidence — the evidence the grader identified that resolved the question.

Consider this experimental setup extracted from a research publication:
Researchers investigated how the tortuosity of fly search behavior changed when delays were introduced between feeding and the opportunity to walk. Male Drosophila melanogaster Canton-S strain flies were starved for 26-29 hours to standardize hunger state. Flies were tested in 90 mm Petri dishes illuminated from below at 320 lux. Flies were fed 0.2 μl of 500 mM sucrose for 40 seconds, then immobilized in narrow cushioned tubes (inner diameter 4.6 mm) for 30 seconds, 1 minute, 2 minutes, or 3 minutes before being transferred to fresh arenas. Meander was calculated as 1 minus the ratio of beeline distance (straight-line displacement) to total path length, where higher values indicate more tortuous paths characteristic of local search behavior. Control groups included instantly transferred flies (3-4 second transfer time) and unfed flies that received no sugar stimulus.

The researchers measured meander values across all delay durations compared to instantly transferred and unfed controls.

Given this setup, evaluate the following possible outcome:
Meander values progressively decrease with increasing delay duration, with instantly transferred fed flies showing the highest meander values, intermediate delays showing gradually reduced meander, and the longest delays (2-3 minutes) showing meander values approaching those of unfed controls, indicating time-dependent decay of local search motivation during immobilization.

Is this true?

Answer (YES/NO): NO